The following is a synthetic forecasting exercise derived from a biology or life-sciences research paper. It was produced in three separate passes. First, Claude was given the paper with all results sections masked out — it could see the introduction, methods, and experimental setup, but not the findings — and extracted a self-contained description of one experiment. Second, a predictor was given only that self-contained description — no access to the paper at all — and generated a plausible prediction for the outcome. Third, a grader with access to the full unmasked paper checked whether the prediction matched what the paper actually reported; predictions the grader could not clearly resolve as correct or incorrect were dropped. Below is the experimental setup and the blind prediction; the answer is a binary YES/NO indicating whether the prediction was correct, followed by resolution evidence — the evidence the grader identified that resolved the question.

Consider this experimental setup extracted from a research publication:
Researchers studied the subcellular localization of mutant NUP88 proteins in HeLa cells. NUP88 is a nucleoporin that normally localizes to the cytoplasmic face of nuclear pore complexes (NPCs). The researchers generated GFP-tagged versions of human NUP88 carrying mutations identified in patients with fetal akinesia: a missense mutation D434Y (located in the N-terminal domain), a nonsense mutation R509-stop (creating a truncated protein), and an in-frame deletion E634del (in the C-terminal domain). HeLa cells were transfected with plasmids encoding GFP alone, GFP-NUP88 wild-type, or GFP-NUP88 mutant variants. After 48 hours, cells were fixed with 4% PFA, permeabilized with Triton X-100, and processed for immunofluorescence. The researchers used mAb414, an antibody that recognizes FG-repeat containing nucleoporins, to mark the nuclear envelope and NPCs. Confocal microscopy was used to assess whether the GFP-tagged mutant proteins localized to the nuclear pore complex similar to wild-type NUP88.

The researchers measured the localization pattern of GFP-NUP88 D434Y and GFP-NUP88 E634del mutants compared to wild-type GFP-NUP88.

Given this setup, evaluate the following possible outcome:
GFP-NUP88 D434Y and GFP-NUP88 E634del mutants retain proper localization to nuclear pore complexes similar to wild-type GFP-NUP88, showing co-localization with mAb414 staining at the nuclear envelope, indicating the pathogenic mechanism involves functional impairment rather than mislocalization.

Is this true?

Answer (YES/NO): NO